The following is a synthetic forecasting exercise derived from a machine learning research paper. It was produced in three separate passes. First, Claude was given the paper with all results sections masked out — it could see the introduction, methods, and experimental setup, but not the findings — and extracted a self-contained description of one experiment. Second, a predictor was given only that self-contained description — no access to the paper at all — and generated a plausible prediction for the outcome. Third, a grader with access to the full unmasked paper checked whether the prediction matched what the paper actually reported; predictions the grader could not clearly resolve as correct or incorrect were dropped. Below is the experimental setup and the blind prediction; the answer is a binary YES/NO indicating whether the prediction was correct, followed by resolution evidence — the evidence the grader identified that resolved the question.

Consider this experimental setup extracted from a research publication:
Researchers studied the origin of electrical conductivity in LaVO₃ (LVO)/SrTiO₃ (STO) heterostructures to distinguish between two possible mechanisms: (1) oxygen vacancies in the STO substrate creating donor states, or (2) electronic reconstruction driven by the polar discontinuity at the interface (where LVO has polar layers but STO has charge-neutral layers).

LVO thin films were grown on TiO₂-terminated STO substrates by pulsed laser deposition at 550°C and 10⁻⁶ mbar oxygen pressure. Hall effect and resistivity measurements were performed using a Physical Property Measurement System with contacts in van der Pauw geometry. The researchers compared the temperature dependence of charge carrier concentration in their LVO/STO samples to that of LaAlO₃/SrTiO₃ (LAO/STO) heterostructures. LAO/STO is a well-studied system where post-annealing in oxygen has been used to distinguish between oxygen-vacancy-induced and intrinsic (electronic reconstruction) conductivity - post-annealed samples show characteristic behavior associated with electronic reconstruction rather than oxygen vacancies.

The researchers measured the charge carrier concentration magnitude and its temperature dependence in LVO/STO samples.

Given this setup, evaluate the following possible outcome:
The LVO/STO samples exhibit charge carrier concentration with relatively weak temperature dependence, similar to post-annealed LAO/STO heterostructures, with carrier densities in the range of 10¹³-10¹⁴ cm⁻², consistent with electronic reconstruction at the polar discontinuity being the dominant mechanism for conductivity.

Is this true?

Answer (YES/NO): YES